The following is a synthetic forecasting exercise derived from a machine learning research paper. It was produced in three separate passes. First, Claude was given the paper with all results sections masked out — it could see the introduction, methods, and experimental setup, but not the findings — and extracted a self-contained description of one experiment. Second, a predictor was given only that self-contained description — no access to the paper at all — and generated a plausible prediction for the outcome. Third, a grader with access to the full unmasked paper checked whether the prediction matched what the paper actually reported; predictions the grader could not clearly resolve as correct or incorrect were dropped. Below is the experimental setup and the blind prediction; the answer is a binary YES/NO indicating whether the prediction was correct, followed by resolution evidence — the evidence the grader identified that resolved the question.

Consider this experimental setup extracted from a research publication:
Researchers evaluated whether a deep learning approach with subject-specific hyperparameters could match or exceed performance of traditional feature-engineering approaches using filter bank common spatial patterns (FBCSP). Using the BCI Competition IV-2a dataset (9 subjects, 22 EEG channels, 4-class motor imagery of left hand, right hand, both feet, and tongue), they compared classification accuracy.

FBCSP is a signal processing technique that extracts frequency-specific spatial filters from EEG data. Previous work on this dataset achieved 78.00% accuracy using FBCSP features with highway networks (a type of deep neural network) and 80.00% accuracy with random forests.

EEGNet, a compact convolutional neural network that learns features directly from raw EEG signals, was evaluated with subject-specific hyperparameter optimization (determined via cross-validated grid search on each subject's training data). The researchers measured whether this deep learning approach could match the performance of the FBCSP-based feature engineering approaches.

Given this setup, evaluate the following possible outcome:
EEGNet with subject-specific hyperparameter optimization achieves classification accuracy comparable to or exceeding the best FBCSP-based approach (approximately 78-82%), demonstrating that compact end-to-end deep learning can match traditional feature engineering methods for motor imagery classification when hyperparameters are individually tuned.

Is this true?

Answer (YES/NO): YES